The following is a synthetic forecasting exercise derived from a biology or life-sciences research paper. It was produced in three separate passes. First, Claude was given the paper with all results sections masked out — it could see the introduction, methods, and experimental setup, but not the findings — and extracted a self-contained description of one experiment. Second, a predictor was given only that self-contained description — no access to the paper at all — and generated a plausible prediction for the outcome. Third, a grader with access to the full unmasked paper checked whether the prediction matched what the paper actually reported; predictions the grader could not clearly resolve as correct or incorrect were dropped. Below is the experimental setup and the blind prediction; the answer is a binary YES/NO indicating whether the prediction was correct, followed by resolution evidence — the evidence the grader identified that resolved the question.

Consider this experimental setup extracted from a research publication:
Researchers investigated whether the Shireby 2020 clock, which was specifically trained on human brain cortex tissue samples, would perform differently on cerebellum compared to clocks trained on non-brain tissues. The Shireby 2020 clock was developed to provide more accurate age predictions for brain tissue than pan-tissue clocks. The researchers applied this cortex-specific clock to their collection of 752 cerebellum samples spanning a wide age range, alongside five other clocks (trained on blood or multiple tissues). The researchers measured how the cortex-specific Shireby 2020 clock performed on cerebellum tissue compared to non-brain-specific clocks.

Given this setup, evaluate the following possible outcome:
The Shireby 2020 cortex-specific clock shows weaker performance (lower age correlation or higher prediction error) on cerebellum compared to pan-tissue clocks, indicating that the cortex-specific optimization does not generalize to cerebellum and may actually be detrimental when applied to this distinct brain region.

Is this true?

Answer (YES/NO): NO